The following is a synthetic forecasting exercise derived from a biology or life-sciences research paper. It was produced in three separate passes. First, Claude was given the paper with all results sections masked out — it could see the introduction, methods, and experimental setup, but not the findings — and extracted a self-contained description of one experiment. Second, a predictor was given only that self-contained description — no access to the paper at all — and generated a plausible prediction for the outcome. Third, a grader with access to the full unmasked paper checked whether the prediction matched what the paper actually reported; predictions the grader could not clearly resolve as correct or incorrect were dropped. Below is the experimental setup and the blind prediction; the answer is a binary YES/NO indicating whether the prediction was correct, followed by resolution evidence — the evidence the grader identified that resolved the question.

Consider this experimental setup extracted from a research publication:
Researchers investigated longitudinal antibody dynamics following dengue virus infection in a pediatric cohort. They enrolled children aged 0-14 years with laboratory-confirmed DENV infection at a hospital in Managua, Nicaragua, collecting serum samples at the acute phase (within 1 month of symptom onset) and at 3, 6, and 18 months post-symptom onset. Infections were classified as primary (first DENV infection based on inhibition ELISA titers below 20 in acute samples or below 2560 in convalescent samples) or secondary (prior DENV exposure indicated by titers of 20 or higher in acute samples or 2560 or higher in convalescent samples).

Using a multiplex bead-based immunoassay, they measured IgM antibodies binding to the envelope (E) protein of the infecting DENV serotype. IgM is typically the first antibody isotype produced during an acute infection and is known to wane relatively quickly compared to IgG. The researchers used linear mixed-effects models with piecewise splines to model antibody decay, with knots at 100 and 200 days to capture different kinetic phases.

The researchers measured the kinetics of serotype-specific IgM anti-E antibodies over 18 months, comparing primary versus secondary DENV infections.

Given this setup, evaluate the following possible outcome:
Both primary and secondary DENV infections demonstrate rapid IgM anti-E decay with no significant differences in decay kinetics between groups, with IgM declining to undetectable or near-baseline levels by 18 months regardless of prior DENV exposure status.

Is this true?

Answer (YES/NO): NO